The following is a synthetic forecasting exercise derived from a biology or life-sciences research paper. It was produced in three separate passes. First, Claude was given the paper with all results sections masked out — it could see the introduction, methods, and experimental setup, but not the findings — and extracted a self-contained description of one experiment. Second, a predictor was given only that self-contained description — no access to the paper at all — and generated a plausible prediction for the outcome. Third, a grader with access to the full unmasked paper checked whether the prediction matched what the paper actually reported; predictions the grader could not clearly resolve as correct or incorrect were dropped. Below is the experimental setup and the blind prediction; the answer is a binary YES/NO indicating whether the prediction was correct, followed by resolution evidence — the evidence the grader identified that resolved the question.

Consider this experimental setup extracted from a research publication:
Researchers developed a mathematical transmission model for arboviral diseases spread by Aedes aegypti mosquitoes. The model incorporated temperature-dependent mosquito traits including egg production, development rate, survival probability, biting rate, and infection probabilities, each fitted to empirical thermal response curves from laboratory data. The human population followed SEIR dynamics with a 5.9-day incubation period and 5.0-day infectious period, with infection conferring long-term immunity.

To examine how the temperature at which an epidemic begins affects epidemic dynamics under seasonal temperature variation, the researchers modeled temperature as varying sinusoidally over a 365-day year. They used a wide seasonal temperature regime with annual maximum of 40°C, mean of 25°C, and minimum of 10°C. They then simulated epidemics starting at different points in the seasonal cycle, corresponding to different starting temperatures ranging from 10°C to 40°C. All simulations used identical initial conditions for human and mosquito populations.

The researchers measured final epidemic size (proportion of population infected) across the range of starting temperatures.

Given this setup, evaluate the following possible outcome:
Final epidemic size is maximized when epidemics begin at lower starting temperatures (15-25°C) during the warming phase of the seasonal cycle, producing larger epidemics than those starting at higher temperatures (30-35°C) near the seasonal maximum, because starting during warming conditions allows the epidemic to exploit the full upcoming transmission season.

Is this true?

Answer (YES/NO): YES